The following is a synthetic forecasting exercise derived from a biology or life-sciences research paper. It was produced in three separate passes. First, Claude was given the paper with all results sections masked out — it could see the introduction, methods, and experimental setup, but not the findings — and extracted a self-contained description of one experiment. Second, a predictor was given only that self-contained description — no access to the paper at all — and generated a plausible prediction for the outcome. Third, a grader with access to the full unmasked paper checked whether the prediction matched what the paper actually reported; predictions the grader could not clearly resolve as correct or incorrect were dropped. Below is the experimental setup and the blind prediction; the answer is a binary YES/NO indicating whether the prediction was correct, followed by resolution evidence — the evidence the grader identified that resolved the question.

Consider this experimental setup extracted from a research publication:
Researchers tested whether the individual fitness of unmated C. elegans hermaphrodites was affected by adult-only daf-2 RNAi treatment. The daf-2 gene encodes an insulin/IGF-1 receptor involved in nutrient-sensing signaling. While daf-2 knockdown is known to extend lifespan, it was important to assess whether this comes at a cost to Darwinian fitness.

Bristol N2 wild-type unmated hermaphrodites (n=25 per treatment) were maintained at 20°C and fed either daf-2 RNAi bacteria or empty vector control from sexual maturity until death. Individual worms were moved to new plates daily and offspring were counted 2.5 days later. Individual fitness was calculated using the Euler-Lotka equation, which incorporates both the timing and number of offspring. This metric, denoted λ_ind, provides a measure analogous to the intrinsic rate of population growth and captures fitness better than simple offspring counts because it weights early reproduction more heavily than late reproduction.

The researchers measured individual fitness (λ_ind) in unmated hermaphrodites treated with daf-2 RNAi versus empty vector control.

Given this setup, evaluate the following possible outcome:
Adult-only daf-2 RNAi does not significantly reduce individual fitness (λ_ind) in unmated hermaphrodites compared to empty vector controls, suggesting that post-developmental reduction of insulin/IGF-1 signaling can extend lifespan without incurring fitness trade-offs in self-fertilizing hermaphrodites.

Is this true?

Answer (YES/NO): YES